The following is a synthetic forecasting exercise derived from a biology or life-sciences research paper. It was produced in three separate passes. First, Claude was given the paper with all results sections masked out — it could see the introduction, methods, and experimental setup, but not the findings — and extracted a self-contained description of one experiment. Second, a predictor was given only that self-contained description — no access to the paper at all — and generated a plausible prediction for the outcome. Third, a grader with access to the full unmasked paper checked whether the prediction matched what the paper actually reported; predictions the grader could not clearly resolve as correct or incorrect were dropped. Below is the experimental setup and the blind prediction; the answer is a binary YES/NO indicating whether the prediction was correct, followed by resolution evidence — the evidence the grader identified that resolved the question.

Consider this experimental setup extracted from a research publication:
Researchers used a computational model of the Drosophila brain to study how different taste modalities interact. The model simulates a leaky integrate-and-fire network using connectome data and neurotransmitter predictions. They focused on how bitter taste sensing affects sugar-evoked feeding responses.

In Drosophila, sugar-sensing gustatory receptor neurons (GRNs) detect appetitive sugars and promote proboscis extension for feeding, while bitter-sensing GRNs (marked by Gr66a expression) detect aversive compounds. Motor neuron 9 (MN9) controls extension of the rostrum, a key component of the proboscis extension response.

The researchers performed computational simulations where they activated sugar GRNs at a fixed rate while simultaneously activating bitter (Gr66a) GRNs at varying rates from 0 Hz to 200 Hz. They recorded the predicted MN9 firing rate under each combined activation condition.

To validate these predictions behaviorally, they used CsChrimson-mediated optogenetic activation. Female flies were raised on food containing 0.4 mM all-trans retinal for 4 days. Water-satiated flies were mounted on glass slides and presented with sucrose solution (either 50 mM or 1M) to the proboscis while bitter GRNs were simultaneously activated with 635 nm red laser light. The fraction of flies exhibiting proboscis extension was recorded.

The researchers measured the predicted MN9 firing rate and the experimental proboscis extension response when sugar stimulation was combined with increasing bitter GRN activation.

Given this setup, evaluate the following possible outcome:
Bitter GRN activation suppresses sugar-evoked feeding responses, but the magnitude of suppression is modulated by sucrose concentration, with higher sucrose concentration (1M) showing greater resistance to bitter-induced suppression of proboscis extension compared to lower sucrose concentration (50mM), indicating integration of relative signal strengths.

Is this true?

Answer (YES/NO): NO